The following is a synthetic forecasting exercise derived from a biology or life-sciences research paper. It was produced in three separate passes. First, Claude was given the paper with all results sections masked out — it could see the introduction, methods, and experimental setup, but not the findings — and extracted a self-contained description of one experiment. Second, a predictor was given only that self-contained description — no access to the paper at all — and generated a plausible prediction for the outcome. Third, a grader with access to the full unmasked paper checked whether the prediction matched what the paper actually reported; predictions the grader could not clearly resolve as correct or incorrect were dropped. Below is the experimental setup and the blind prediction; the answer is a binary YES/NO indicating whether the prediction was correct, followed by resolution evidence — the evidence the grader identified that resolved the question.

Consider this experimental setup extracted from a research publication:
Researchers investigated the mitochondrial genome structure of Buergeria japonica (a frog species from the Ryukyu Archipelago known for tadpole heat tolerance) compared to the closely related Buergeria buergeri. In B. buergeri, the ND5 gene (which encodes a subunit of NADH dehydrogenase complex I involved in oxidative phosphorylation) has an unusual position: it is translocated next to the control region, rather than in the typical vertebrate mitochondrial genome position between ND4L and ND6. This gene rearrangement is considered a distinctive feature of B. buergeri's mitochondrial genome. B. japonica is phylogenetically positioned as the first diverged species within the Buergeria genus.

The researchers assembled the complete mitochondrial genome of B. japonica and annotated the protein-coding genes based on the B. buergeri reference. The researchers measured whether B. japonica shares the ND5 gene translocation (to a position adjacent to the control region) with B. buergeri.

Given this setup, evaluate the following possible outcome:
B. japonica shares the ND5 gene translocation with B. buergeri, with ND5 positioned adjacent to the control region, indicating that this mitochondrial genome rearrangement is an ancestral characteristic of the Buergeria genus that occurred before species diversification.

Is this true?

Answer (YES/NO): YES